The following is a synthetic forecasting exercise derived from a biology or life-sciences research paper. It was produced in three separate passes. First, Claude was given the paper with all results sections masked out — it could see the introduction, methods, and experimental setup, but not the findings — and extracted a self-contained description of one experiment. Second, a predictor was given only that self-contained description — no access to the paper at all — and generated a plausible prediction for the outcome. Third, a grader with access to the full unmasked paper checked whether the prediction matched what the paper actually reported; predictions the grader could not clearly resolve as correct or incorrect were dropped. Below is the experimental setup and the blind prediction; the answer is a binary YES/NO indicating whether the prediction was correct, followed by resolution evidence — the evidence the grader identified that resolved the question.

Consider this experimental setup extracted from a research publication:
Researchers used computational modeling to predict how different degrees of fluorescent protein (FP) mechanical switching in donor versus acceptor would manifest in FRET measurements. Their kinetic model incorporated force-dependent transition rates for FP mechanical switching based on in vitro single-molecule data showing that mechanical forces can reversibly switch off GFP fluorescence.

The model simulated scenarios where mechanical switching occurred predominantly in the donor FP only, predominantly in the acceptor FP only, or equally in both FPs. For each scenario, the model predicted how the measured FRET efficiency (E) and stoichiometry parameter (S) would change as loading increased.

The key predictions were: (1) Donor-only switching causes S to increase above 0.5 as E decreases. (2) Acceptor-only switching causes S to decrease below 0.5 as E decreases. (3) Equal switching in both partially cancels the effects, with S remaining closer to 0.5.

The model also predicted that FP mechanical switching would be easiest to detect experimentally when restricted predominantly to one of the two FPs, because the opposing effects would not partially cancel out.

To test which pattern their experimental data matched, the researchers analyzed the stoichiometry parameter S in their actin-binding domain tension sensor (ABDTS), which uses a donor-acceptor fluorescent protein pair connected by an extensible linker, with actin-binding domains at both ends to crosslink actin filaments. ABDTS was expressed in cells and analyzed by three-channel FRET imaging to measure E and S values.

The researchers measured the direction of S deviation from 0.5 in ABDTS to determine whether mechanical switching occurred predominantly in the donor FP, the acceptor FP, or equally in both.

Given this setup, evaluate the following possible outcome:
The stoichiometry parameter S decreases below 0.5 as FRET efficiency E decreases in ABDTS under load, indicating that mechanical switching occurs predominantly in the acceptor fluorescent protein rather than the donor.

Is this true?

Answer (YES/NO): NO